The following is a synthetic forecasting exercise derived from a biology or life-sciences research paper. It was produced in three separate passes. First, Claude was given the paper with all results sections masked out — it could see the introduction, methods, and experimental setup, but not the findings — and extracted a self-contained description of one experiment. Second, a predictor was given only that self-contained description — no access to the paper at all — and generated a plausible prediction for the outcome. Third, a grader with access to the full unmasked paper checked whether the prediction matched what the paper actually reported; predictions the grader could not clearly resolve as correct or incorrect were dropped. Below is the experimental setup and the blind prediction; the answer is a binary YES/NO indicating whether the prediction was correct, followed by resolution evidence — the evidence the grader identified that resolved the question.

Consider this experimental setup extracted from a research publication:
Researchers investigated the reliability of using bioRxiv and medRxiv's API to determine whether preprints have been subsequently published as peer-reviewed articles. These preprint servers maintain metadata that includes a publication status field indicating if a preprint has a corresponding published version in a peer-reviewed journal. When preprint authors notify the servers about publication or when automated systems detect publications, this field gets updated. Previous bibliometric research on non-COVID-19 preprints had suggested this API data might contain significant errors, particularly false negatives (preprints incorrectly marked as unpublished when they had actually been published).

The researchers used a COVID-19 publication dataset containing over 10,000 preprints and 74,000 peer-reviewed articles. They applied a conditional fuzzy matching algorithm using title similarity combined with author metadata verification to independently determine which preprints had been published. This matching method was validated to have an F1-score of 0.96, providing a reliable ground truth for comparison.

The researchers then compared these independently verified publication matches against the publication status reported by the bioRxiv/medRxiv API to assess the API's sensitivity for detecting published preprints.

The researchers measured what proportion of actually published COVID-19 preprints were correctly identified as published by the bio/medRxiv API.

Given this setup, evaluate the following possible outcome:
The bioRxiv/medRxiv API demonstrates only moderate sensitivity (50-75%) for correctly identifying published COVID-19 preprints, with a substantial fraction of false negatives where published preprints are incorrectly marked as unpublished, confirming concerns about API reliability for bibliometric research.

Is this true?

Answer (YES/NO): YES